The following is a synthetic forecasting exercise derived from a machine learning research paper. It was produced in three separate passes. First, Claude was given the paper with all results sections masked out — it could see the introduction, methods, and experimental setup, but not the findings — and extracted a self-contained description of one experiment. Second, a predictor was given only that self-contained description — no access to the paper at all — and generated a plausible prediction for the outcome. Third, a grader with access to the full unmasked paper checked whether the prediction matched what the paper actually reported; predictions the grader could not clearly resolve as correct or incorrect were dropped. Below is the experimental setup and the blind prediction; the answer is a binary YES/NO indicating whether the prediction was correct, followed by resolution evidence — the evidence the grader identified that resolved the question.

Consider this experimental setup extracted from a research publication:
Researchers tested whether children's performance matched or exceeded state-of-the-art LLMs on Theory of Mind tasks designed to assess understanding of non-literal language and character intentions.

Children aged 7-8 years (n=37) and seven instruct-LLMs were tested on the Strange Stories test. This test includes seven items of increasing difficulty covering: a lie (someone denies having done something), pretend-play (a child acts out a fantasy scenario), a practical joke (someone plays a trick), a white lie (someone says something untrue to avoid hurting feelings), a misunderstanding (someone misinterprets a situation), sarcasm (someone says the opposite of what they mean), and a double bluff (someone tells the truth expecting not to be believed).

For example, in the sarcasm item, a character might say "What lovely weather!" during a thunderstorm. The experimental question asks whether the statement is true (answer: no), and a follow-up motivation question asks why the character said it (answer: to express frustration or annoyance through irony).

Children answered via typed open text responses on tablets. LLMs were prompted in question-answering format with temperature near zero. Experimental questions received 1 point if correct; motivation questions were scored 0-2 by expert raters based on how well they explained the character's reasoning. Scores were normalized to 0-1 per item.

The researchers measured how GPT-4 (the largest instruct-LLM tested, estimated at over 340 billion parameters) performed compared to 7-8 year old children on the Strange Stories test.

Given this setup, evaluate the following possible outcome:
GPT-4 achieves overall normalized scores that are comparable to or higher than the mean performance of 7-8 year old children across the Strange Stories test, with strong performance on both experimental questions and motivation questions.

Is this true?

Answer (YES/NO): YES